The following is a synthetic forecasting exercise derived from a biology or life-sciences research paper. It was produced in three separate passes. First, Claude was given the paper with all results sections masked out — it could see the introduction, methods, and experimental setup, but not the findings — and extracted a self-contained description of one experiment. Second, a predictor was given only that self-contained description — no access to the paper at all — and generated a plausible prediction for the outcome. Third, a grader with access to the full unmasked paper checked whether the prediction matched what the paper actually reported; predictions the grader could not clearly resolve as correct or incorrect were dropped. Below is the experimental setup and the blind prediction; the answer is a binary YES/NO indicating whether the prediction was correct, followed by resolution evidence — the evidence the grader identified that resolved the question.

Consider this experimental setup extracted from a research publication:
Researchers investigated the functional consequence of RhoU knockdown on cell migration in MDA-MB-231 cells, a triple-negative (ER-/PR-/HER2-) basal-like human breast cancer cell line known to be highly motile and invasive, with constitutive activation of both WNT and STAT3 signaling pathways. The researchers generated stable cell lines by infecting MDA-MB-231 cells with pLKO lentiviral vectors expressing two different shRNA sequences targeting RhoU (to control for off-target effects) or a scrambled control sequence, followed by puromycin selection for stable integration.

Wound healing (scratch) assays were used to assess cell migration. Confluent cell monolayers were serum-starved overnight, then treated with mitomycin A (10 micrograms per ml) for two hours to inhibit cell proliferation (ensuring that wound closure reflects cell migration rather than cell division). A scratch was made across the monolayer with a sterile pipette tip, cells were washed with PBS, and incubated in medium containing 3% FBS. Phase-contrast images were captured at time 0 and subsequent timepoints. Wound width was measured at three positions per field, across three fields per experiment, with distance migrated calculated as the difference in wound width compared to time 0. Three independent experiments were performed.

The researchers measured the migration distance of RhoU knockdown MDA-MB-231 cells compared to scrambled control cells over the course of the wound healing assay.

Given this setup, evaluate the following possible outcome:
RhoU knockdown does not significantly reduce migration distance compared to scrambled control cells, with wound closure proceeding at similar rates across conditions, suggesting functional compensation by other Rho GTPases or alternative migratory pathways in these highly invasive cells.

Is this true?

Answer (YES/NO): NO